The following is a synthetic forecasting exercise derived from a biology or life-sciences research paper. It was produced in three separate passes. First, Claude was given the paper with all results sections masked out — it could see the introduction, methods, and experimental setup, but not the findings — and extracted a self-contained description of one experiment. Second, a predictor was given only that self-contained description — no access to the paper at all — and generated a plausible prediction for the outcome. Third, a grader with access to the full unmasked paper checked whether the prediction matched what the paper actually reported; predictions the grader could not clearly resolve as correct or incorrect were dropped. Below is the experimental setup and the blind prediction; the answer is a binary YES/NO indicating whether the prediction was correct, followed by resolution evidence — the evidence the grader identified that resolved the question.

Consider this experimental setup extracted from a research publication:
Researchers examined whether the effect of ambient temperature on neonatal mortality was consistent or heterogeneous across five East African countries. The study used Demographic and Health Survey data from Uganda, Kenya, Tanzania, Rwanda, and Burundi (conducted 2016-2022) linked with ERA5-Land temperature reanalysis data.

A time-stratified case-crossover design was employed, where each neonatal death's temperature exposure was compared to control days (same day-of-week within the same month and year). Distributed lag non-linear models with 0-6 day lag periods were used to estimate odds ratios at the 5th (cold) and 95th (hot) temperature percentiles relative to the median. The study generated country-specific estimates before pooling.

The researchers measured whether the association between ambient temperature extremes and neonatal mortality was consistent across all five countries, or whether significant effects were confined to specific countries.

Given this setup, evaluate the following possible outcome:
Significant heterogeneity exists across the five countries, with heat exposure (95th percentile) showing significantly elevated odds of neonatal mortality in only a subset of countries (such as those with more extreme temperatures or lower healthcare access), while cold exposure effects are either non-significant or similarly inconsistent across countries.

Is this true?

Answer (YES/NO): YES